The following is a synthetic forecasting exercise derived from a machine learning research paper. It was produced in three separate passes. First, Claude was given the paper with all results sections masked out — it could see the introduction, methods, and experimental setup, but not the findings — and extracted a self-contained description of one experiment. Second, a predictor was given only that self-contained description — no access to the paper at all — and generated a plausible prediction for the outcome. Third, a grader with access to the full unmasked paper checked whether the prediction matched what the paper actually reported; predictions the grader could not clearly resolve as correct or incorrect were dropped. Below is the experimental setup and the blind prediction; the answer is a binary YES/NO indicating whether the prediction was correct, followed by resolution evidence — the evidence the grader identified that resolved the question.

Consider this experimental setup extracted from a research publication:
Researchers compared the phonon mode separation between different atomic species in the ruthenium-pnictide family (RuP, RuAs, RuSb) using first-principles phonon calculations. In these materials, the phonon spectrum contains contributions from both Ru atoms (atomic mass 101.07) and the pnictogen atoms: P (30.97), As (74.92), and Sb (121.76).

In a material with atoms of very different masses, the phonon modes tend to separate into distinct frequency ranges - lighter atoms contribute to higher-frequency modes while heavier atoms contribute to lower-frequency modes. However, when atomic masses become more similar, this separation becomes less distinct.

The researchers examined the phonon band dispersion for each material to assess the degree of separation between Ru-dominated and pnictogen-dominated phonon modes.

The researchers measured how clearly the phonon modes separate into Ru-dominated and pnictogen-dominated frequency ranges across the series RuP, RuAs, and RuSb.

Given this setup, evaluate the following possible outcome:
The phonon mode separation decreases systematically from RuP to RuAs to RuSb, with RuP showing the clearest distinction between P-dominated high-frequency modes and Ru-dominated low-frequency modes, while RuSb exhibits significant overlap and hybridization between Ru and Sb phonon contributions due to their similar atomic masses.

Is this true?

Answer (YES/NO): YES